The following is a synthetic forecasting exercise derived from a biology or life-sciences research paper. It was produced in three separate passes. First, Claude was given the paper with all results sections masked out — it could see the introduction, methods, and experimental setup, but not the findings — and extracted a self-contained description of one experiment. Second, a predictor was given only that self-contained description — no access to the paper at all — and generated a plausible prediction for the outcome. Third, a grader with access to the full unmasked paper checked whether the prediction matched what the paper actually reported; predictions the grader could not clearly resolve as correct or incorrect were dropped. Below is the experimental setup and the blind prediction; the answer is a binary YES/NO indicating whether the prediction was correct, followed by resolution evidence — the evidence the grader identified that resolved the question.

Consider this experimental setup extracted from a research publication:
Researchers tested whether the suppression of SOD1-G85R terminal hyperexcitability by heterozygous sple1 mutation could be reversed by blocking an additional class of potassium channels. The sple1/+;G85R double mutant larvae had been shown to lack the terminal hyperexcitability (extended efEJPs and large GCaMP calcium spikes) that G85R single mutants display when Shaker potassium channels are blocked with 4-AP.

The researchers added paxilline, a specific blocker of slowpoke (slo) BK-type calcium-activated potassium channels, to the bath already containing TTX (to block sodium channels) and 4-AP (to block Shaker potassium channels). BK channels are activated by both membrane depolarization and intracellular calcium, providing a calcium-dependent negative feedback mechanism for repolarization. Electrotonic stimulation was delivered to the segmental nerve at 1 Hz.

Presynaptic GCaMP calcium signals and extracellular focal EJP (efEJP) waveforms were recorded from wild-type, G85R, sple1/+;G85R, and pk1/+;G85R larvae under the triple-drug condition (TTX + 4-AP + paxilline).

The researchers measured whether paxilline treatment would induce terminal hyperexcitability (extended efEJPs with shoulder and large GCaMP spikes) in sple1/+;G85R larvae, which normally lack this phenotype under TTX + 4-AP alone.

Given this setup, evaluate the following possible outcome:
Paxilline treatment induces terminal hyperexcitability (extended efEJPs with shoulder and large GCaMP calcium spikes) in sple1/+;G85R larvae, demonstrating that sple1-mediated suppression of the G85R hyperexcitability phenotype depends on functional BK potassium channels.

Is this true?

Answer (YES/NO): YES